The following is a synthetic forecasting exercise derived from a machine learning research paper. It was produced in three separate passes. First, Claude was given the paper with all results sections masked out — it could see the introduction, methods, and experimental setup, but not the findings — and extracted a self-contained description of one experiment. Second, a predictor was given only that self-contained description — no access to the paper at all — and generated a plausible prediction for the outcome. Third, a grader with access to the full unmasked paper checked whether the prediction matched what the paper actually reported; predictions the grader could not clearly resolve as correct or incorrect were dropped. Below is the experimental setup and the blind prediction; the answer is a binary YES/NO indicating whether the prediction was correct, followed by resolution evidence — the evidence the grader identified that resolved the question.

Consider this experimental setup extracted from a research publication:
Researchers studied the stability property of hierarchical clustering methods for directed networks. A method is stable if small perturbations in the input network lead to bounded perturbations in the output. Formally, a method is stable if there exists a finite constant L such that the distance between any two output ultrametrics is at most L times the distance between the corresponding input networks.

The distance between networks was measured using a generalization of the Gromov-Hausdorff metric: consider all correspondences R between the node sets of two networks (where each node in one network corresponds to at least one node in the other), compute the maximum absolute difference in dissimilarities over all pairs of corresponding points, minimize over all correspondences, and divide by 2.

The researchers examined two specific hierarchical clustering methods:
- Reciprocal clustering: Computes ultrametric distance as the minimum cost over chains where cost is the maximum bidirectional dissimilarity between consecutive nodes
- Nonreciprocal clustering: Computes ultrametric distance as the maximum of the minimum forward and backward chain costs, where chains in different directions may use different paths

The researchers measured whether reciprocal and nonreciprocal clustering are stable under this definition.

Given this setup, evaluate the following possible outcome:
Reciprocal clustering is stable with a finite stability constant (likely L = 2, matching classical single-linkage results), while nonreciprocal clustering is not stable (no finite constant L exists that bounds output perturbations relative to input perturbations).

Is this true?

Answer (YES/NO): NO